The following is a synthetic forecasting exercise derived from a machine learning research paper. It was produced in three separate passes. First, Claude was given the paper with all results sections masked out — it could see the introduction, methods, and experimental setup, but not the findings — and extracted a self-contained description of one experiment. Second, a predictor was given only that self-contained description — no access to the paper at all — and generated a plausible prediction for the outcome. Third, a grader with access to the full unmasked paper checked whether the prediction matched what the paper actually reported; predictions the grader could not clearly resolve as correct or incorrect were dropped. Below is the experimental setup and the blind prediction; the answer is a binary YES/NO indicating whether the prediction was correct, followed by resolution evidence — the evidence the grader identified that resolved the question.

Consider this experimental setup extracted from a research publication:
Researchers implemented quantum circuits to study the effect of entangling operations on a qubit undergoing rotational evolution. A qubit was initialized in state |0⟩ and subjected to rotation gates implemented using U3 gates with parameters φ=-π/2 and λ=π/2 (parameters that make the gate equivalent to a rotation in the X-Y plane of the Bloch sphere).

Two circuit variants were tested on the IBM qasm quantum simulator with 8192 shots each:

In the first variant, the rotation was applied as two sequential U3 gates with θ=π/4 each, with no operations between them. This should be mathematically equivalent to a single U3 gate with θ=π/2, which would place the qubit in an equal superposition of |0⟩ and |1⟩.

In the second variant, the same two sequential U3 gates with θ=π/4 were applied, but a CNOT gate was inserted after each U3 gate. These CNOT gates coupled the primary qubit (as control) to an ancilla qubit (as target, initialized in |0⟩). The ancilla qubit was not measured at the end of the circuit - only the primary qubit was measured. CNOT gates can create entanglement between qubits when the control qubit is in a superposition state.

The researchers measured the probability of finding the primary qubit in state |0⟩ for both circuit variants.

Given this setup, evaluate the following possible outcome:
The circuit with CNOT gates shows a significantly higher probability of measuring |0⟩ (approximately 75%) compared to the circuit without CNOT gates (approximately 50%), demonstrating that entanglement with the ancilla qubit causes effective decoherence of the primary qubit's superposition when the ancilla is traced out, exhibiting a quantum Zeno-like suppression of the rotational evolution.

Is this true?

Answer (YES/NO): YES